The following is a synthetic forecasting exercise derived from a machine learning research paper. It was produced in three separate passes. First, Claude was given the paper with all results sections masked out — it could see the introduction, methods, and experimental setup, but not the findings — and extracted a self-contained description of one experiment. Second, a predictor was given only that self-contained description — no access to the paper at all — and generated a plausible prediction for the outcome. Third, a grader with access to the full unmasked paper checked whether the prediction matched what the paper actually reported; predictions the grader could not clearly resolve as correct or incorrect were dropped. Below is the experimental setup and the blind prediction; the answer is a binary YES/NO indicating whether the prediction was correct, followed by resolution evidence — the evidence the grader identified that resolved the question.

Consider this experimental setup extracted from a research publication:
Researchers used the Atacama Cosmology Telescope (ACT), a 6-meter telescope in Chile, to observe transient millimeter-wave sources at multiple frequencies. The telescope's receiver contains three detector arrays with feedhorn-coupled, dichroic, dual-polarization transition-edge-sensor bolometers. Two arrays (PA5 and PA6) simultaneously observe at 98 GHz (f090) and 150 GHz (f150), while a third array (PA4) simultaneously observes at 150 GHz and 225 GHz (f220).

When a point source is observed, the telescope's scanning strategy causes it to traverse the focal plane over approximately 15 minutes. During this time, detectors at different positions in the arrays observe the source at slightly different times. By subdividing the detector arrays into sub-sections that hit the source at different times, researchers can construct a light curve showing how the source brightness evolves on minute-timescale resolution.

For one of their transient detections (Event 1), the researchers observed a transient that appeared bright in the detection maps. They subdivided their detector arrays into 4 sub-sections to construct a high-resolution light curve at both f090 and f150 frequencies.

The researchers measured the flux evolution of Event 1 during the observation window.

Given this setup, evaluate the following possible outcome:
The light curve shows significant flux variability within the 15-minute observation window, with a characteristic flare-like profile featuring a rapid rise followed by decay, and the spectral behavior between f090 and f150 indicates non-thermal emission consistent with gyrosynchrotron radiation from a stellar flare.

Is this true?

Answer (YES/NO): YES